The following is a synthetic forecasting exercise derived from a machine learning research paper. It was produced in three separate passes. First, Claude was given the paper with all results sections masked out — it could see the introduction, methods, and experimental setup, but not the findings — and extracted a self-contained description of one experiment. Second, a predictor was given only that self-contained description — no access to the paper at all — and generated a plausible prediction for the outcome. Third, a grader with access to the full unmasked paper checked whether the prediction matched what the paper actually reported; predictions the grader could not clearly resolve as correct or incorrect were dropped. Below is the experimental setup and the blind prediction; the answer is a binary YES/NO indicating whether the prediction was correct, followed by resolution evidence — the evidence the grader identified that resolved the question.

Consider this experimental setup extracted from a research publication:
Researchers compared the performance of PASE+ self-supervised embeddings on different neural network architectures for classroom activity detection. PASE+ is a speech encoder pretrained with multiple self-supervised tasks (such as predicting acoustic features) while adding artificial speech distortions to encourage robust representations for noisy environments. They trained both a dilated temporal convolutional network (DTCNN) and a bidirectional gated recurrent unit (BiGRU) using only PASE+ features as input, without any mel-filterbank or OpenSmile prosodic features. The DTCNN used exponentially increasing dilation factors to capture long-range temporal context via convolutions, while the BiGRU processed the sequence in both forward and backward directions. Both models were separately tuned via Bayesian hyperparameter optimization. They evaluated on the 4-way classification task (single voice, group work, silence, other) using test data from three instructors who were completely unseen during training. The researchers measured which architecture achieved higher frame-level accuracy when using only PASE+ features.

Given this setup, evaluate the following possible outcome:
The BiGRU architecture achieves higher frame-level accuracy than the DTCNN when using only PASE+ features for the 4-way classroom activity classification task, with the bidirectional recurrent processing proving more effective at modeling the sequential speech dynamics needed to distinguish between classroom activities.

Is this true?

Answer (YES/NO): YES